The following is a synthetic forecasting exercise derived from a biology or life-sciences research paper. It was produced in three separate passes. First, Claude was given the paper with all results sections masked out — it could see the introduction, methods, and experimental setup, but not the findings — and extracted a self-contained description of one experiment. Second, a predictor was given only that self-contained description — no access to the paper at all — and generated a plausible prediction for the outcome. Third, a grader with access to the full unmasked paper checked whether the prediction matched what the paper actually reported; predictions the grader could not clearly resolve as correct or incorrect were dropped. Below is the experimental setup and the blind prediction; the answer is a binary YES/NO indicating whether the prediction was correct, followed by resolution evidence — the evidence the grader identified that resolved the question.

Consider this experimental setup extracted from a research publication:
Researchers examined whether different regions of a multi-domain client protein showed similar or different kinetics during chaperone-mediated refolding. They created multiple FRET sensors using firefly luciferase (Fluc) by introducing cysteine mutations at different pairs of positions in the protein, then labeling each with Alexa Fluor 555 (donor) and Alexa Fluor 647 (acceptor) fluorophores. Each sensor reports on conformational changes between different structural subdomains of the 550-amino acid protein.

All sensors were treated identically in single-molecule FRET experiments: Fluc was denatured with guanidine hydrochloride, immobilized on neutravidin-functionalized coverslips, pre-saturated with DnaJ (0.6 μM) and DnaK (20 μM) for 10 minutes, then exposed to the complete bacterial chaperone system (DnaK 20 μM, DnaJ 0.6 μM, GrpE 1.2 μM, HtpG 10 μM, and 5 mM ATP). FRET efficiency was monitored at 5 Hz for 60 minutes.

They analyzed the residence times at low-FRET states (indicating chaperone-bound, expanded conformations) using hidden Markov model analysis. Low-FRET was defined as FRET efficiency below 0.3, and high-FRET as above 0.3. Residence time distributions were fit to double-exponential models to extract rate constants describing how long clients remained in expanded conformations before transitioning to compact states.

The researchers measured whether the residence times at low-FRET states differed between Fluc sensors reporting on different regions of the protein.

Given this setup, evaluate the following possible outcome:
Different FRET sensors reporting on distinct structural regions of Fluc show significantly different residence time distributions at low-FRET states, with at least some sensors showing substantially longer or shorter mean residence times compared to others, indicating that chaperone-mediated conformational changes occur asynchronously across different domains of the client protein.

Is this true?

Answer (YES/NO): YES